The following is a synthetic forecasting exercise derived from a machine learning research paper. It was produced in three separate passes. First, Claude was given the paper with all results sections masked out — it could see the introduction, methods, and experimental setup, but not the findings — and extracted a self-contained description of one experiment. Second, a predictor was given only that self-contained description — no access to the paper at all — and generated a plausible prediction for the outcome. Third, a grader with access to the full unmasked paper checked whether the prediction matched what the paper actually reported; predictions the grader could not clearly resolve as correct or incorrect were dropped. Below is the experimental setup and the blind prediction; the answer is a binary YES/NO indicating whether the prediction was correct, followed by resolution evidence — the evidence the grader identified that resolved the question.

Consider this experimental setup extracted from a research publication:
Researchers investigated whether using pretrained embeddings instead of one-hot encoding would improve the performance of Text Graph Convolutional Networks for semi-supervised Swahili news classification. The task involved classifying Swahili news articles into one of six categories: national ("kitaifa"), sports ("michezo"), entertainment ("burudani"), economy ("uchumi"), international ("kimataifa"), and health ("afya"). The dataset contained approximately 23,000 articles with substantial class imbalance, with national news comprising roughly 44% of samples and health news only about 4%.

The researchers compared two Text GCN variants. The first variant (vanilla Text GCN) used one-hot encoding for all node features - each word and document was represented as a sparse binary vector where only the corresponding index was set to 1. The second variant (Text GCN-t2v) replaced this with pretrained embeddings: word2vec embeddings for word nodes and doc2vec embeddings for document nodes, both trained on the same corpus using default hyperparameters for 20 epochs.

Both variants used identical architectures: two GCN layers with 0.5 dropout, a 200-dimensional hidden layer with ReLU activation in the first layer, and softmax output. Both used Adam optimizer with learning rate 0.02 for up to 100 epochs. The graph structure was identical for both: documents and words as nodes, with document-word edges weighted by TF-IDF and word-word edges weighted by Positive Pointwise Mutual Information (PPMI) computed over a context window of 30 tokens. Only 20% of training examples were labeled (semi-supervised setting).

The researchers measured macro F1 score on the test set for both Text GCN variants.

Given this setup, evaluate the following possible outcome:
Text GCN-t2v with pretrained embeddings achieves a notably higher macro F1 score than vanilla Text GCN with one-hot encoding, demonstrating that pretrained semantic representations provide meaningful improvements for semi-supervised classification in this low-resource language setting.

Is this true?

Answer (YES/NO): NO